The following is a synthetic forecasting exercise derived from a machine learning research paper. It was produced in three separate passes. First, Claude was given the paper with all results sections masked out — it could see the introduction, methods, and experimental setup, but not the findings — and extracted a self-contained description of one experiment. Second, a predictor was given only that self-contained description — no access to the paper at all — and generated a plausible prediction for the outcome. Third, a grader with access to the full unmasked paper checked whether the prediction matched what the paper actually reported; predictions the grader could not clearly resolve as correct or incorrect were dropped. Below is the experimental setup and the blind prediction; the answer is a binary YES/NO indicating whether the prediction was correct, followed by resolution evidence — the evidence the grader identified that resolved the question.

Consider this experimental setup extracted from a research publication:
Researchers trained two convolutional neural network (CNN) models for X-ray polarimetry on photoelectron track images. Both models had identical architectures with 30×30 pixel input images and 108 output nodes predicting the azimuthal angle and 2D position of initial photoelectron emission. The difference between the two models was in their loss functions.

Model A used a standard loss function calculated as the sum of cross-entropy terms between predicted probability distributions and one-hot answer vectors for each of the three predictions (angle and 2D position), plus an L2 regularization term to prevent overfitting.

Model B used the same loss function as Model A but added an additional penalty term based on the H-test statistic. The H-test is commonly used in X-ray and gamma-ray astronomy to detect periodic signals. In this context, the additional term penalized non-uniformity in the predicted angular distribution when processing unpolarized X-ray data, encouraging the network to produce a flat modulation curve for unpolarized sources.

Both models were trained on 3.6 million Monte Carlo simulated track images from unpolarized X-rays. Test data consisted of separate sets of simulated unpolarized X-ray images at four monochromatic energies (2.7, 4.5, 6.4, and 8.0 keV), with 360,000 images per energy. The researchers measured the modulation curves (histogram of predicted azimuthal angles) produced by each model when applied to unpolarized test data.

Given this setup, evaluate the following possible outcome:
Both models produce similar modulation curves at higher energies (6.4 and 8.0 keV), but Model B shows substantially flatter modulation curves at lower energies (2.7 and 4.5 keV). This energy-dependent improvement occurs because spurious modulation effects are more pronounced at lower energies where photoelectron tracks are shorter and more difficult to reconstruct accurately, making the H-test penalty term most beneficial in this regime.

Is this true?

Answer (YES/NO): NO